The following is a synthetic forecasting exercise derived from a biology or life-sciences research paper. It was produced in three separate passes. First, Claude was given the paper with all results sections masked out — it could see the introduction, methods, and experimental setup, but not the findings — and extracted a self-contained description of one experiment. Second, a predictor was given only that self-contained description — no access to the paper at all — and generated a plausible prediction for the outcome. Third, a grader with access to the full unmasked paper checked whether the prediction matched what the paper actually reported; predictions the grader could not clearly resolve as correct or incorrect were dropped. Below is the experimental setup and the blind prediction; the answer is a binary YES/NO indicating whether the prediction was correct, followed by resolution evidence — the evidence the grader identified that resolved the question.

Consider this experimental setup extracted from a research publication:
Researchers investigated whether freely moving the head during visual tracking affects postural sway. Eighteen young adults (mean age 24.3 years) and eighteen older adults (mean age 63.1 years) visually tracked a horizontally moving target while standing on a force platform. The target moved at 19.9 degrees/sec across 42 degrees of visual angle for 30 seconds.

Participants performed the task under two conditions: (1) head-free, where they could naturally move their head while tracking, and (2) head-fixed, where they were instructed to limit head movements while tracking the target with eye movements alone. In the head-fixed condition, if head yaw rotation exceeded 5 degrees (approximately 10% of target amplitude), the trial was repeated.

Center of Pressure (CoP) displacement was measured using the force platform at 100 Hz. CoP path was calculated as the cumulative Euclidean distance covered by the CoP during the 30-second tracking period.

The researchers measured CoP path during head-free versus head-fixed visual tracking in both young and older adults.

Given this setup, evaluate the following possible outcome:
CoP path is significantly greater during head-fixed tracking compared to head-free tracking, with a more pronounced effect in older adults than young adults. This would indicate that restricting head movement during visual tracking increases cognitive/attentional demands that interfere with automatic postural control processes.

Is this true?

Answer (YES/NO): NO